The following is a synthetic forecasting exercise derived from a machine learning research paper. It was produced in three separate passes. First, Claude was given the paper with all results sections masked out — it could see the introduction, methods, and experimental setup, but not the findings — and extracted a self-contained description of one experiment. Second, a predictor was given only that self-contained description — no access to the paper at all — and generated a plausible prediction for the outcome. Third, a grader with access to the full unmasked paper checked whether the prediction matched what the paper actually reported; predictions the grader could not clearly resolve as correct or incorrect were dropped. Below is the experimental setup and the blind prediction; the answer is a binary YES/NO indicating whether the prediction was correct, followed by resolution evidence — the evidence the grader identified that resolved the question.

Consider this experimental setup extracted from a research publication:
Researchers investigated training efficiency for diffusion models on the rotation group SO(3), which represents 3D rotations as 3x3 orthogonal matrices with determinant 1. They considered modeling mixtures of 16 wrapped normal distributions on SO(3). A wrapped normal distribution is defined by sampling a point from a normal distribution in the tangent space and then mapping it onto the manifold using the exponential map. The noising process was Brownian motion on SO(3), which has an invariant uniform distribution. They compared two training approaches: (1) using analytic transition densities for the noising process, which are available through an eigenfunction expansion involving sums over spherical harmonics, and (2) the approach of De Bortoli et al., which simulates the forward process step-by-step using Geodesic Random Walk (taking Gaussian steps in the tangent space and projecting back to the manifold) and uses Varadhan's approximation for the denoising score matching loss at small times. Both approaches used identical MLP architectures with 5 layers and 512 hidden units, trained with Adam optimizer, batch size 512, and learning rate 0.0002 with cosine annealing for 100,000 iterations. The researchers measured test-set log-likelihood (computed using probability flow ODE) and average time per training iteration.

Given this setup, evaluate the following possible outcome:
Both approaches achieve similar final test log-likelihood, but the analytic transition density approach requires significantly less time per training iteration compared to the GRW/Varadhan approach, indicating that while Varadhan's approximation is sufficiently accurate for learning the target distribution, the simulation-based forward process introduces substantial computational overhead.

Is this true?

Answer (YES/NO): YES